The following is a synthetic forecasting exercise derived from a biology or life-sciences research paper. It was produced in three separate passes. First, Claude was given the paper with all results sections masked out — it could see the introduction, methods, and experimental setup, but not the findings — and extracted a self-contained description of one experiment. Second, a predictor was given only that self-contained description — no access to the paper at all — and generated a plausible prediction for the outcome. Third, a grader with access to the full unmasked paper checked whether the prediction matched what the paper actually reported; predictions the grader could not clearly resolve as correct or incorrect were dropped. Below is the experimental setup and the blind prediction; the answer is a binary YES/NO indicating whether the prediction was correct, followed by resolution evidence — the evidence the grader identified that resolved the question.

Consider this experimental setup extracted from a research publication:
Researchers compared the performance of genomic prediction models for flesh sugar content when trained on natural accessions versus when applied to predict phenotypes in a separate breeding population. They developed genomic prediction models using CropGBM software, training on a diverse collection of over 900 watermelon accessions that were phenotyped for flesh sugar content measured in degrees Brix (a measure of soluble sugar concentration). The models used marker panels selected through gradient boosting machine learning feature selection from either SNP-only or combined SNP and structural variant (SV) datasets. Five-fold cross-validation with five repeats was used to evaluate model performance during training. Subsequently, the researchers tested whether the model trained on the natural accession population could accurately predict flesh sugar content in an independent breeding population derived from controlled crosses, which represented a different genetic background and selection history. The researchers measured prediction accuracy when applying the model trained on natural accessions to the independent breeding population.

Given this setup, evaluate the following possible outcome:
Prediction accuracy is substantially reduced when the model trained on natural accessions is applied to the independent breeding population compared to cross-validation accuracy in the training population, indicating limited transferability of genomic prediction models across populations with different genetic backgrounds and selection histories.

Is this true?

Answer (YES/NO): YES